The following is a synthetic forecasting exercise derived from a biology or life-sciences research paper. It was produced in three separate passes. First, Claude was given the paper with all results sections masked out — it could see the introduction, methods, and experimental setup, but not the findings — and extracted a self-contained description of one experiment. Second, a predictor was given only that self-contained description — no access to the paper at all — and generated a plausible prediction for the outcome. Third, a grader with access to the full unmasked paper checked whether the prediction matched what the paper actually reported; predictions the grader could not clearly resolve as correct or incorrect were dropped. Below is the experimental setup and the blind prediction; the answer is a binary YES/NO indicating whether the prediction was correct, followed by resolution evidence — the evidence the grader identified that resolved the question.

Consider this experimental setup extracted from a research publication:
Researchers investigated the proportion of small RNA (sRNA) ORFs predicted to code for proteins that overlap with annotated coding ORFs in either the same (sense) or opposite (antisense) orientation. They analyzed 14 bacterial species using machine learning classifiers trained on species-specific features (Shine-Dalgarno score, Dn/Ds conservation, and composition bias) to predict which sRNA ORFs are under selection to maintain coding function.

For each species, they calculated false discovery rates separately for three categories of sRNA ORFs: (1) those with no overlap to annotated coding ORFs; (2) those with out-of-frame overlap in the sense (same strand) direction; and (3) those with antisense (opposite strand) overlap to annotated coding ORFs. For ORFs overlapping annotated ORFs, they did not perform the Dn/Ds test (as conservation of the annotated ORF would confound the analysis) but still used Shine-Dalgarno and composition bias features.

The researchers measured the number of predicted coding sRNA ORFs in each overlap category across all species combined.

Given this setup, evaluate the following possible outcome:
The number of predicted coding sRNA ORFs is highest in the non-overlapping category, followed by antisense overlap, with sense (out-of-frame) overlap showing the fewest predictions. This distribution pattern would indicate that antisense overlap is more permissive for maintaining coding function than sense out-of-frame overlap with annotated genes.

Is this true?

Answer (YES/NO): YES